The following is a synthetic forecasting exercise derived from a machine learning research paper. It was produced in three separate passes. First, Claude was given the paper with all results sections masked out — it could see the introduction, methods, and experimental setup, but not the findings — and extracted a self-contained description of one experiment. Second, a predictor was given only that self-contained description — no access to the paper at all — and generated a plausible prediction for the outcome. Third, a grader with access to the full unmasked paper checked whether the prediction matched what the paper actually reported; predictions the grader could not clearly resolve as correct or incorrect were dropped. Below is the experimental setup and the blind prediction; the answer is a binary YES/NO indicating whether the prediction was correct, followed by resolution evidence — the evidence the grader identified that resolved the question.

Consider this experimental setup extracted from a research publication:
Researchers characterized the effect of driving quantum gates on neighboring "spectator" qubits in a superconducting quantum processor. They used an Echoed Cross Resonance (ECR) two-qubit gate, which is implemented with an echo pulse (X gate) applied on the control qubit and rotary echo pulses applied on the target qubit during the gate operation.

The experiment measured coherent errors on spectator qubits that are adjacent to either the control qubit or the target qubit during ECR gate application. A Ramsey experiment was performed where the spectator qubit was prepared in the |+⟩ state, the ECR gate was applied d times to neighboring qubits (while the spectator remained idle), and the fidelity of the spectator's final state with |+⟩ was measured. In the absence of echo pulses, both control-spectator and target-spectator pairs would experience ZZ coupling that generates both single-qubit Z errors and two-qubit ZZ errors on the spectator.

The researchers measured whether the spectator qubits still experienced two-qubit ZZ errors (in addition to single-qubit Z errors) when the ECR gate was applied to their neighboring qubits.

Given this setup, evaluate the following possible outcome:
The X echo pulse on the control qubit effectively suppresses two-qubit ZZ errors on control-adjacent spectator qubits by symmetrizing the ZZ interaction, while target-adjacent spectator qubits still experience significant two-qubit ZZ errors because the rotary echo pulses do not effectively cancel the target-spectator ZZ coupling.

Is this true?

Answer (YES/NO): NO